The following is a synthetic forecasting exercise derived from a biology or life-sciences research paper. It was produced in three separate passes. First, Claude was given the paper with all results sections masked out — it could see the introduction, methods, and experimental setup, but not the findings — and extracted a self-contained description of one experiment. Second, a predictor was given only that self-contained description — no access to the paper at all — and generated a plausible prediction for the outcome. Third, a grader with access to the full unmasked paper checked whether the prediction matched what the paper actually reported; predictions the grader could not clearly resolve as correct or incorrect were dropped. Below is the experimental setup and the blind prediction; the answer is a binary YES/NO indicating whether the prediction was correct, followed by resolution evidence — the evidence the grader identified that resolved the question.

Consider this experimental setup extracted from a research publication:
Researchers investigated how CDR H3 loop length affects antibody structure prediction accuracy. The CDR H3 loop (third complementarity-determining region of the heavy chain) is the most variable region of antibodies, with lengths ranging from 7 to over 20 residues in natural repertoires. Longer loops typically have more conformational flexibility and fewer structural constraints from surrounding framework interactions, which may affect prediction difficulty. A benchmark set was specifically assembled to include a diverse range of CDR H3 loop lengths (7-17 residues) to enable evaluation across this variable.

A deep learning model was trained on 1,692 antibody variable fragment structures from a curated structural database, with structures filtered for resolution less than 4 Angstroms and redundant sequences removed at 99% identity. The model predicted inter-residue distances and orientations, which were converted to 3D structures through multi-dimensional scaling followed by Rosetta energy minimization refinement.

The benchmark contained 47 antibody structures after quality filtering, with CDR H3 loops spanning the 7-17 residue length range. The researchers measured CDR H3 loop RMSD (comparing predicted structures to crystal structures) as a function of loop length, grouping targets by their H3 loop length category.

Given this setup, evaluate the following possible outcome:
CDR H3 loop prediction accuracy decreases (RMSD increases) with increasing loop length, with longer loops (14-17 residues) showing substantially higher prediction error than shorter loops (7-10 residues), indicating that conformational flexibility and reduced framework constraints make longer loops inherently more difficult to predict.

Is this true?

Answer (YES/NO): YES